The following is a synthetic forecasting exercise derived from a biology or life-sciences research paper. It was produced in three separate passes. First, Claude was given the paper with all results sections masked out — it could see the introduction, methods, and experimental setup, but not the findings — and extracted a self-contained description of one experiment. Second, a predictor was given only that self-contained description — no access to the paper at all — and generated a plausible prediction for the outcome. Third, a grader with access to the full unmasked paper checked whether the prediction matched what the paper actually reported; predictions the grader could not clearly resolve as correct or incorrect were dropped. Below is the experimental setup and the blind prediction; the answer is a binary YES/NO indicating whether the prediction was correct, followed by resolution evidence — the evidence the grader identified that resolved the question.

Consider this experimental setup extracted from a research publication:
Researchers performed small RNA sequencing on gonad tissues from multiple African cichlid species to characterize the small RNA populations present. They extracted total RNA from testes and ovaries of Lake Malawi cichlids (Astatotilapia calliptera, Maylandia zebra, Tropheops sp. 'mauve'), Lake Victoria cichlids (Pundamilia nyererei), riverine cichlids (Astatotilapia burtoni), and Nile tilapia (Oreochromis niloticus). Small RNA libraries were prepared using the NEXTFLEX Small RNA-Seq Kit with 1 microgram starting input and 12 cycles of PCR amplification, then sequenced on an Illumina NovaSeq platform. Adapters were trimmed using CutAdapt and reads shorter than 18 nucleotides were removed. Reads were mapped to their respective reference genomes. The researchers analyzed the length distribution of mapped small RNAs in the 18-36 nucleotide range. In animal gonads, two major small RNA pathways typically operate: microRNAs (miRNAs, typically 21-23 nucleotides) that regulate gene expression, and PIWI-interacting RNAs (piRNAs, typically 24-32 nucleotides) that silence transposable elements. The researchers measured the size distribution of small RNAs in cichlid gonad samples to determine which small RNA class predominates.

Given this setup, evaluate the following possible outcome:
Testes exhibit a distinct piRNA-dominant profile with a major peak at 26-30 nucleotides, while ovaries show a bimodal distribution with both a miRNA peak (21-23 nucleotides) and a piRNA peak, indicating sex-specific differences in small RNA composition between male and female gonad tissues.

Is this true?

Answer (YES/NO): NO